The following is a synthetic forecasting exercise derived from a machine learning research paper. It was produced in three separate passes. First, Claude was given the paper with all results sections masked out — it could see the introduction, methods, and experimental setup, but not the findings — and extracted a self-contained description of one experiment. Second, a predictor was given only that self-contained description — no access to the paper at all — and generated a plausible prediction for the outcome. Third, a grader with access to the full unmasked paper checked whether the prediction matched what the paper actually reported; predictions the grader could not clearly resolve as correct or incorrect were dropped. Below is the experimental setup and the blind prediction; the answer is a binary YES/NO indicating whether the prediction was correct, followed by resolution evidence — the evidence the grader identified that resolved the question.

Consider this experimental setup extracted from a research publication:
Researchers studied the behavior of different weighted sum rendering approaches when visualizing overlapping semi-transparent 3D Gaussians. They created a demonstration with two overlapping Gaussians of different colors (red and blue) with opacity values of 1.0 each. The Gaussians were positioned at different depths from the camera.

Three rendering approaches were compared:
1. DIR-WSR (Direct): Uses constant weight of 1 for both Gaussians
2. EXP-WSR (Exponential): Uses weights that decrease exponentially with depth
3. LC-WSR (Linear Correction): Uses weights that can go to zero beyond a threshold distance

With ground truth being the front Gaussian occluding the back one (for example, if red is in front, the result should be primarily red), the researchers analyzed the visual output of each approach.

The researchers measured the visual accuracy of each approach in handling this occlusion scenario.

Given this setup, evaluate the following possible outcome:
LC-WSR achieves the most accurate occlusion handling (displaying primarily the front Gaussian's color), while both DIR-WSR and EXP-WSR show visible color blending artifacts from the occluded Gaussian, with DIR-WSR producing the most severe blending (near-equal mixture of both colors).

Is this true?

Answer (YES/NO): YES